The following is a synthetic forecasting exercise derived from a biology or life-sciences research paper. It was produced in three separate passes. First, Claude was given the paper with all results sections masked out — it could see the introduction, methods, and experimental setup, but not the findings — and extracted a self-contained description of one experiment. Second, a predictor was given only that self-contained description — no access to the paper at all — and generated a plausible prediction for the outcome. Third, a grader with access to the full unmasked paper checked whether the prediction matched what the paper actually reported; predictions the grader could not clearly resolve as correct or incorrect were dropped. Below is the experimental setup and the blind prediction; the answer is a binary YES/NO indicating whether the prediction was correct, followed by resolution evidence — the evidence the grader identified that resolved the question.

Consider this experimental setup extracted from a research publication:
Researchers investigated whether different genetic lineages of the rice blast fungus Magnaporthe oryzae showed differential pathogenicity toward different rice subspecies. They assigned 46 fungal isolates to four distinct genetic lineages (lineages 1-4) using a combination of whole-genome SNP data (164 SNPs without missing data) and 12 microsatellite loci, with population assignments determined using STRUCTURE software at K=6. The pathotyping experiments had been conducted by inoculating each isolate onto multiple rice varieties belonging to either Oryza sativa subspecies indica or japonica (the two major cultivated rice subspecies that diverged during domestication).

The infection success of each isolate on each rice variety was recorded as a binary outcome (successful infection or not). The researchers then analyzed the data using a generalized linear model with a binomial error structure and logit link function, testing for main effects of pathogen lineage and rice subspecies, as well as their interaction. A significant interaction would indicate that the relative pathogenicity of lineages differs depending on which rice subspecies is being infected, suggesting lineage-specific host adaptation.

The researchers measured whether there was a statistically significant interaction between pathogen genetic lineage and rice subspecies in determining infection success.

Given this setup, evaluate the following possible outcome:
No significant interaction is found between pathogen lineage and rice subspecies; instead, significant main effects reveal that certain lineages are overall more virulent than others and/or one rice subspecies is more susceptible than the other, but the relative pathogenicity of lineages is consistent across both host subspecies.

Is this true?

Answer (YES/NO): NO